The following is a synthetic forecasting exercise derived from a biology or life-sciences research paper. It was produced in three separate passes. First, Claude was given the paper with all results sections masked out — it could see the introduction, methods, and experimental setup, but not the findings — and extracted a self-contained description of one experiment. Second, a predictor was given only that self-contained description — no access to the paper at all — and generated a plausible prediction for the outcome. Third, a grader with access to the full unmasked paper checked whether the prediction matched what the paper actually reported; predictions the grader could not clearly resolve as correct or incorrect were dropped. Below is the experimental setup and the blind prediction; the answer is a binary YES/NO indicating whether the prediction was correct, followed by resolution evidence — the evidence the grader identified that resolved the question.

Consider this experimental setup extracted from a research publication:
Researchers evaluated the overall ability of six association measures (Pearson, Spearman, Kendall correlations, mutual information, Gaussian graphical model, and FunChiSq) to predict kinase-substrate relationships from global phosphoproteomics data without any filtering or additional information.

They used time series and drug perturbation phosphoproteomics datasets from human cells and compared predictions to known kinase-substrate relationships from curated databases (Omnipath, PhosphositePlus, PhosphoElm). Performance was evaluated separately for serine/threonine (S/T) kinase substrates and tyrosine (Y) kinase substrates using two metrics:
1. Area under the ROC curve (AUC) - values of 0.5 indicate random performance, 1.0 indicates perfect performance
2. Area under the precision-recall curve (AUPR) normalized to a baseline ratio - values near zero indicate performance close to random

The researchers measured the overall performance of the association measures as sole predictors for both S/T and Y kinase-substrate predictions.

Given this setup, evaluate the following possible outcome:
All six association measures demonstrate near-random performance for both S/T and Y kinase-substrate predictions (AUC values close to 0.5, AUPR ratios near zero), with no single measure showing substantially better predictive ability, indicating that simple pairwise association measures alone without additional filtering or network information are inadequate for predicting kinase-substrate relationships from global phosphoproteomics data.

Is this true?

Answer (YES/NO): NO